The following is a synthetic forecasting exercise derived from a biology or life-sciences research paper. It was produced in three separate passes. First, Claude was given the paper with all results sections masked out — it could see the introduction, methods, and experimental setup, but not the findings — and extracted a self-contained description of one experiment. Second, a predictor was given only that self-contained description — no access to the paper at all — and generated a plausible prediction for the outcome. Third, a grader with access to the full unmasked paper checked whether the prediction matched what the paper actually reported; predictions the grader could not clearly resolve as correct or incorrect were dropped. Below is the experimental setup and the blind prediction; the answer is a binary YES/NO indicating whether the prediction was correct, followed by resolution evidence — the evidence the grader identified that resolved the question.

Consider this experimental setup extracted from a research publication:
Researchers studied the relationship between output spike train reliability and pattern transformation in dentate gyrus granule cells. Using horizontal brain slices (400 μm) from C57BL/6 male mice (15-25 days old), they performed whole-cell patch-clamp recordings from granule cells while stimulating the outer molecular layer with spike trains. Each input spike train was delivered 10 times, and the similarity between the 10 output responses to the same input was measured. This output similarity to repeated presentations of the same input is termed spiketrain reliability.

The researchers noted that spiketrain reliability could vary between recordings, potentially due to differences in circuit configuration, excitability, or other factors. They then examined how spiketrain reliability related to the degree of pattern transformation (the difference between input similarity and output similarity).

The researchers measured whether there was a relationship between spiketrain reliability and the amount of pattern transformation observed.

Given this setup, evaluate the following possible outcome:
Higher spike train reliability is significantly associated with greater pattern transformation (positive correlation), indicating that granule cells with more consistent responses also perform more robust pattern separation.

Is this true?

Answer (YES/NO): NO